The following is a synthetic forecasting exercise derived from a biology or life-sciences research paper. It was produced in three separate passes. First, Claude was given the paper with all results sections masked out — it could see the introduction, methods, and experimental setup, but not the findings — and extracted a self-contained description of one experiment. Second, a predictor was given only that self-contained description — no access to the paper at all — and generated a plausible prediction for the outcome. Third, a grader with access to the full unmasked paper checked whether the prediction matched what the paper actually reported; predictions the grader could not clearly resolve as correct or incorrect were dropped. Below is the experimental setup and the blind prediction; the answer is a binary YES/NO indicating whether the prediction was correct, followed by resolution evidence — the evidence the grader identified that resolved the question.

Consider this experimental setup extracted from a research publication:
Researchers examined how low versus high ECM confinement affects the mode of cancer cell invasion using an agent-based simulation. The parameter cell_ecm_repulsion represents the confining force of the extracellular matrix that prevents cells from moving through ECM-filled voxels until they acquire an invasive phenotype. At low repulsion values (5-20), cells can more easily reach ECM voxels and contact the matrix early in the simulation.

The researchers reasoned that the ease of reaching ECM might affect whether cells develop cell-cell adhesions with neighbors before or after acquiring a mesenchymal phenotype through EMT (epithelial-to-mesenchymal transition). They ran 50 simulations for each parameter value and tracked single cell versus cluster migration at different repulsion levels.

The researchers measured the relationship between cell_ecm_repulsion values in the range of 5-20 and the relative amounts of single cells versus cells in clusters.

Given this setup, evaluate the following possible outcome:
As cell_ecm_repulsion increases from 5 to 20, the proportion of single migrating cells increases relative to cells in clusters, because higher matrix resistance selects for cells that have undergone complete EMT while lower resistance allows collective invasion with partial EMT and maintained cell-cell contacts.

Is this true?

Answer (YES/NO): NO